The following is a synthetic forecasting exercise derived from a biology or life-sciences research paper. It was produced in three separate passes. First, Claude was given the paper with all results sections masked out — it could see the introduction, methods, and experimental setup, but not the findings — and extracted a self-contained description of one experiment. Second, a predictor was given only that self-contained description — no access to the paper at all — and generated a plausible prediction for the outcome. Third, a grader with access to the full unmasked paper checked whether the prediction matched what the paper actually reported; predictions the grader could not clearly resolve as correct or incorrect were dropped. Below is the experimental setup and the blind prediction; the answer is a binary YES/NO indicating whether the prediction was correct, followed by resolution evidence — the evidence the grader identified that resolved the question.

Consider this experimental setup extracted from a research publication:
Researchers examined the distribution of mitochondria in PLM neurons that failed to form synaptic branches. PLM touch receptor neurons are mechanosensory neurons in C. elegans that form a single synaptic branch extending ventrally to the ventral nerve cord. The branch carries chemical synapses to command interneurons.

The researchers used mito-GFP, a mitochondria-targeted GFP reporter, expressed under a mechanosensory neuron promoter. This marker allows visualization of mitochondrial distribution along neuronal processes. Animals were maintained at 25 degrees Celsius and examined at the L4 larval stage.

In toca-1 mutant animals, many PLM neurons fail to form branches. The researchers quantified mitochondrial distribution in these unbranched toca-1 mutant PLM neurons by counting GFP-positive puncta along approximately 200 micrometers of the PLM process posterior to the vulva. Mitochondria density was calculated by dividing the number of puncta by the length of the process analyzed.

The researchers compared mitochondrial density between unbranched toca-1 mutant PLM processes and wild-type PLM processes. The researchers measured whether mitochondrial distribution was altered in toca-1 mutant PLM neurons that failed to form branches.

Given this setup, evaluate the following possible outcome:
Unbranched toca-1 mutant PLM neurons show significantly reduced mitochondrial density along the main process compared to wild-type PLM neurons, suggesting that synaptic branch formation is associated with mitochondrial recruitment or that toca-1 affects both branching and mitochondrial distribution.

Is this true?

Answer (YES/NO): NO